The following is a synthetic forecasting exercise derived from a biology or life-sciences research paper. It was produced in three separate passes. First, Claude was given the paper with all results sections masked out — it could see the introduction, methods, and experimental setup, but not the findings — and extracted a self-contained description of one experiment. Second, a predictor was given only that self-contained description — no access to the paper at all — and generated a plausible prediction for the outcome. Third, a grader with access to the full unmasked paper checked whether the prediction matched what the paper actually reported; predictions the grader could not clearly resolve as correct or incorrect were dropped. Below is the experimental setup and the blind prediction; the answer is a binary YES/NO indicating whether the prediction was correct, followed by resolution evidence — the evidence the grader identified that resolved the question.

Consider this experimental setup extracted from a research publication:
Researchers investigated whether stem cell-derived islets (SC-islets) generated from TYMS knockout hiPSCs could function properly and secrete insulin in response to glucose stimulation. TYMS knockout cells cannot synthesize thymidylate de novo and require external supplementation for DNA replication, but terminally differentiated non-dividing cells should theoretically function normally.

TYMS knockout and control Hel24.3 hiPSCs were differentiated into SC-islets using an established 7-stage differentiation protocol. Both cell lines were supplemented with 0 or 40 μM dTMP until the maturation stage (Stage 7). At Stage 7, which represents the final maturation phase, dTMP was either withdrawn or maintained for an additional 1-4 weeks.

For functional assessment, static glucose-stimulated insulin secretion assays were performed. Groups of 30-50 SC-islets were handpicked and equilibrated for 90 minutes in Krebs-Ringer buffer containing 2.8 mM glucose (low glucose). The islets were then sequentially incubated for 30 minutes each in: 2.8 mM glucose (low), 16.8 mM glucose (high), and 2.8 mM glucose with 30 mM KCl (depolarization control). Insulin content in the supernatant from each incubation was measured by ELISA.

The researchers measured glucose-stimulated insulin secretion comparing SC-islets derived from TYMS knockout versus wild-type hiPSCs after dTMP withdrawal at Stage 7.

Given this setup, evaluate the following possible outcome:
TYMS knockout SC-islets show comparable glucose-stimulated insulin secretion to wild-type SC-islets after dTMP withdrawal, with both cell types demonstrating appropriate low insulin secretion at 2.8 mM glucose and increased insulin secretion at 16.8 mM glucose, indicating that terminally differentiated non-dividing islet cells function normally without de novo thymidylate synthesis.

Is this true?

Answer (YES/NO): YES